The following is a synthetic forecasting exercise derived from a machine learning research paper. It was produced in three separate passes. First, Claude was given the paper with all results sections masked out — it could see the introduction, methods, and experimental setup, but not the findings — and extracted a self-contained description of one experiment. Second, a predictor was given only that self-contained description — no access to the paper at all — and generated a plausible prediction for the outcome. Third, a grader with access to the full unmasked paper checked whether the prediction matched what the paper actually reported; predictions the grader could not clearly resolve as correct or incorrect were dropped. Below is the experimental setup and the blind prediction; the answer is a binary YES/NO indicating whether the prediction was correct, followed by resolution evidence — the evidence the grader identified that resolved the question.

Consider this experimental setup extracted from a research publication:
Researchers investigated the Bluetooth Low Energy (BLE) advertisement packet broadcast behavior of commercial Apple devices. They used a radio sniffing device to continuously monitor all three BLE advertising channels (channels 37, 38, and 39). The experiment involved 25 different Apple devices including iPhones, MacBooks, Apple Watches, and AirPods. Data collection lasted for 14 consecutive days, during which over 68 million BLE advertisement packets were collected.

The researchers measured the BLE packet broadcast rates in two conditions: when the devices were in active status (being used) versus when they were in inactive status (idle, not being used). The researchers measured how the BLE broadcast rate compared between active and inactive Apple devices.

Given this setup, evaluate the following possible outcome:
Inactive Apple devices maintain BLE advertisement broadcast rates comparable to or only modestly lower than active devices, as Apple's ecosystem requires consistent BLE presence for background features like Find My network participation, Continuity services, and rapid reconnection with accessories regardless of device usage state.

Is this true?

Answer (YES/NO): YES